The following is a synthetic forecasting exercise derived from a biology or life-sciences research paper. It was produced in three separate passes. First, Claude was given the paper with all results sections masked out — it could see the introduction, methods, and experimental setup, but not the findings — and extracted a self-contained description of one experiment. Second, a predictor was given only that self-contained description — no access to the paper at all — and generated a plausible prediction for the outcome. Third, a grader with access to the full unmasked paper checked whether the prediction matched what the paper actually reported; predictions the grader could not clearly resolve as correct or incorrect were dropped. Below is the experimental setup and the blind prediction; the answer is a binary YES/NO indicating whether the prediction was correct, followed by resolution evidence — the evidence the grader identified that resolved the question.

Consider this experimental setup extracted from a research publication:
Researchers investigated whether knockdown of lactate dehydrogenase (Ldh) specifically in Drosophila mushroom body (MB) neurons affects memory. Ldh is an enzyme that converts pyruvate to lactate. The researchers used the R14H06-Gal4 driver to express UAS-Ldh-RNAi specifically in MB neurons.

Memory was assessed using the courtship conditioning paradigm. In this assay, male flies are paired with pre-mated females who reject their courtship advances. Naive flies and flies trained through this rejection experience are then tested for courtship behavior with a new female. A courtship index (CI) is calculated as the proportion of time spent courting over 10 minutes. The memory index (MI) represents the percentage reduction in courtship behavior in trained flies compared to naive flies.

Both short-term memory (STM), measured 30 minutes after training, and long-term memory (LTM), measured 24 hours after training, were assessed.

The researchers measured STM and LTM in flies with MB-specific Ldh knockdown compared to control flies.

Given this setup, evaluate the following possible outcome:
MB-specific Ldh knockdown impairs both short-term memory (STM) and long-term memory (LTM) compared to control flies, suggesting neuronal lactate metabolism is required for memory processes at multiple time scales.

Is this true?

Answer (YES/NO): NO